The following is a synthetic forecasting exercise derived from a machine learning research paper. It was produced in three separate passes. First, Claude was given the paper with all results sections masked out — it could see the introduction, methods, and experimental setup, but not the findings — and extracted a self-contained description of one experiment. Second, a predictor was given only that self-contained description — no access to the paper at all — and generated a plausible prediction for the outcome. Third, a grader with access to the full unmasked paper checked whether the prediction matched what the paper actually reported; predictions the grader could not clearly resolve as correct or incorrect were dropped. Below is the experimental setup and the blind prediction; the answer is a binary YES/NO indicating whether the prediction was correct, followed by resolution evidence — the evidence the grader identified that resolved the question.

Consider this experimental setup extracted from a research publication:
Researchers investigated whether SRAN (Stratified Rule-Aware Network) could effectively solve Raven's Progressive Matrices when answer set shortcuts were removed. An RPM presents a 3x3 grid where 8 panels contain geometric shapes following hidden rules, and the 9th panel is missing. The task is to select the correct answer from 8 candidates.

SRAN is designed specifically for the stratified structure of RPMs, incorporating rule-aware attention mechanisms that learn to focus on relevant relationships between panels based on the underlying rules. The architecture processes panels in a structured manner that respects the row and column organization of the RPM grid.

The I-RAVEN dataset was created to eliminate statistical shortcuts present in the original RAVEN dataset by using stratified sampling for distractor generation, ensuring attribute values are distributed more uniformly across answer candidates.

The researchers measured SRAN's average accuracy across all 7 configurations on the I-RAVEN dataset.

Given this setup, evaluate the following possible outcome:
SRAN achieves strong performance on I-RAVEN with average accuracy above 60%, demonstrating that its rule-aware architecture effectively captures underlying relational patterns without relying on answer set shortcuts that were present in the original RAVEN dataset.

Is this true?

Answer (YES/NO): YES